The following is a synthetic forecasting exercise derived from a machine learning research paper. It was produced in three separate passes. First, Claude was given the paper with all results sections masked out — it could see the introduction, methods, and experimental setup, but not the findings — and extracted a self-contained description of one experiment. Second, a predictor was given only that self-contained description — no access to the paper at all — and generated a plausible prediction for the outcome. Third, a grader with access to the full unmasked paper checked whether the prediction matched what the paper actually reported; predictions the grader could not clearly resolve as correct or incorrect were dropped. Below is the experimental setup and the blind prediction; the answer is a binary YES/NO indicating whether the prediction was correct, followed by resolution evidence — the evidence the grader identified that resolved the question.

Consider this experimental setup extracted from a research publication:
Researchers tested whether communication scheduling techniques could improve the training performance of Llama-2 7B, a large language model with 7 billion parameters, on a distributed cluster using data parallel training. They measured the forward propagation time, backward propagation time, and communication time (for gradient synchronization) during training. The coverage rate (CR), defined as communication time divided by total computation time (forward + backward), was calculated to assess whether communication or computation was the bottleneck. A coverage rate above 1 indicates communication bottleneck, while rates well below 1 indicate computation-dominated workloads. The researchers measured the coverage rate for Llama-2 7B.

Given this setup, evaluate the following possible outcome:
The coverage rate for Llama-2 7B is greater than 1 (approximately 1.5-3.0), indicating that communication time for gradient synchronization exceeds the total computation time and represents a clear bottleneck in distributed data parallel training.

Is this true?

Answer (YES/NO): NO